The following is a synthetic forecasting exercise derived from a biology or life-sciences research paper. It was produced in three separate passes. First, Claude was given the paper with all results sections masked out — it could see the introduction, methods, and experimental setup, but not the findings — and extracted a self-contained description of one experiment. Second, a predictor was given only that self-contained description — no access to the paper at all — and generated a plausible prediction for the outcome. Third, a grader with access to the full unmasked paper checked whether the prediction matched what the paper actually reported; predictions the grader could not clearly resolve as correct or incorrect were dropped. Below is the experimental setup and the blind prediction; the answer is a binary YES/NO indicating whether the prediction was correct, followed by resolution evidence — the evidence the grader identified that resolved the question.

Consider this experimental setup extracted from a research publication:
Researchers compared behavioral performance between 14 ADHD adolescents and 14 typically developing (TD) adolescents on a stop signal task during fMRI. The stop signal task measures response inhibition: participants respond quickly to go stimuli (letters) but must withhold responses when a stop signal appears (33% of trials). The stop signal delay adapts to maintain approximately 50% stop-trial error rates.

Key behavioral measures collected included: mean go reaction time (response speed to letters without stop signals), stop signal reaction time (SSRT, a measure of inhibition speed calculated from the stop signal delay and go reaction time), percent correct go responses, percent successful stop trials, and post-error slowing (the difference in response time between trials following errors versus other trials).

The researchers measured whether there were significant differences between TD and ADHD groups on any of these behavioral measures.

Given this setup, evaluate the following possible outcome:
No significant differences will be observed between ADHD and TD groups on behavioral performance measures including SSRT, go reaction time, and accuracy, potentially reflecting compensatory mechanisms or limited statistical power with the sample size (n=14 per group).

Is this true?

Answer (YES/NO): NO